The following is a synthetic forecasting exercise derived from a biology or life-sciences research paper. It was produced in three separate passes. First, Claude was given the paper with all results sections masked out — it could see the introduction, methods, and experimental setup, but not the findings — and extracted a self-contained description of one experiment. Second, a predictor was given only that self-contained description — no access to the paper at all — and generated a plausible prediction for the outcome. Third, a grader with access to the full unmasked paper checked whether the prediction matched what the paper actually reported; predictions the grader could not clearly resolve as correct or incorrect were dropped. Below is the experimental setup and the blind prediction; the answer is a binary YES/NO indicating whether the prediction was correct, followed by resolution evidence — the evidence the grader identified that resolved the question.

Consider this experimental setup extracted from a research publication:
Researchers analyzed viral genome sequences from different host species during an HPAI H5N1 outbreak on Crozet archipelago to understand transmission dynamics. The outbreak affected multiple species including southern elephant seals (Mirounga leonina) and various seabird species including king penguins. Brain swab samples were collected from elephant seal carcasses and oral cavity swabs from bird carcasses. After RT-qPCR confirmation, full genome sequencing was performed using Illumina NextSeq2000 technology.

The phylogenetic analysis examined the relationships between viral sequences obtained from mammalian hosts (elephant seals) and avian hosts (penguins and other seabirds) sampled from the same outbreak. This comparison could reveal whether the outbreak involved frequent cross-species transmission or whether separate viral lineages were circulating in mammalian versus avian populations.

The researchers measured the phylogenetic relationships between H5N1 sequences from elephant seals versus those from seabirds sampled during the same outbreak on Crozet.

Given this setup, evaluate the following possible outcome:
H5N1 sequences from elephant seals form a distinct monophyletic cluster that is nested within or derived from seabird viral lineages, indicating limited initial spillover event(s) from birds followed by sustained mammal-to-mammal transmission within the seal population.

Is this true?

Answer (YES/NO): NO